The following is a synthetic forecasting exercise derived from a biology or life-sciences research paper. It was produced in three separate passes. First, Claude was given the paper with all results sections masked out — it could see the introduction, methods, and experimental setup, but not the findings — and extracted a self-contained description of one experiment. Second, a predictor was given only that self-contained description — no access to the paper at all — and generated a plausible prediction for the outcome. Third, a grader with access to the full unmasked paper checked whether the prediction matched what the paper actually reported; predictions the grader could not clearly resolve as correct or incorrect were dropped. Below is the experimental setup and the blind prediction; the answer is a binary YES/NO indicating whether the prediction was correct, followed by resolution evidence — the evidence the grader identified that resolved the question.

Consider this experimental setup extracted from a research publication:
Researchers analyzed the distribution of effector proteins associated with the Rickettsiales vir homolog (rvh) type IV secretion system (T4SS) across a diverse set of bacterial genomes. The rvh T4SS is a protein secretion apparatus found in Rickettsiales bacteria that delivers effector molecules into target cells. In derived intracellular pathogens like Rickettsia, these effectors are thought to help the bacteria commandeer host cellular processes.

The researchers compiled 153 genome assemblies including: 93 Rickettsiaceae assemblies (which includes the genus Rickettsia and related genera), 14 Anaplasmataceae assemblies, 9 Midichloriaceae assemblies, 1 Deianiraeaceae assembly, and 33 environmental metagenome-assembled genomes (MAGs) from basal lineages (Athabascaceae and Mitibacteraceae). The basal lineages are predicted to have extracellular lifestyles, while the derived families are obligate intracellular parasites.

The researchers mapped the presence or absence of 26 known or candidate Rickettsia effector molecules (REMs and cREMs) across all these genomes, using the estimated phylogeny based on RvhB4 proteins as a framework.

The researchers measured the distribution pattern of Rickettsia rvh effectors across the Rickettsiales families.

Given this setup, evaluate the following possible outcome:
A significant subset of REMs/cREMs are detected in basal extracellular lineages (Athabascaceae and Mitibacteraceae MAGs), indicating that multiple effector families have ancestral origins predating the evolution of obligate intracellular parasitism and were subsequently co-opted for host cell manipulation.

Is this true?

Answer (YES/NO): NO